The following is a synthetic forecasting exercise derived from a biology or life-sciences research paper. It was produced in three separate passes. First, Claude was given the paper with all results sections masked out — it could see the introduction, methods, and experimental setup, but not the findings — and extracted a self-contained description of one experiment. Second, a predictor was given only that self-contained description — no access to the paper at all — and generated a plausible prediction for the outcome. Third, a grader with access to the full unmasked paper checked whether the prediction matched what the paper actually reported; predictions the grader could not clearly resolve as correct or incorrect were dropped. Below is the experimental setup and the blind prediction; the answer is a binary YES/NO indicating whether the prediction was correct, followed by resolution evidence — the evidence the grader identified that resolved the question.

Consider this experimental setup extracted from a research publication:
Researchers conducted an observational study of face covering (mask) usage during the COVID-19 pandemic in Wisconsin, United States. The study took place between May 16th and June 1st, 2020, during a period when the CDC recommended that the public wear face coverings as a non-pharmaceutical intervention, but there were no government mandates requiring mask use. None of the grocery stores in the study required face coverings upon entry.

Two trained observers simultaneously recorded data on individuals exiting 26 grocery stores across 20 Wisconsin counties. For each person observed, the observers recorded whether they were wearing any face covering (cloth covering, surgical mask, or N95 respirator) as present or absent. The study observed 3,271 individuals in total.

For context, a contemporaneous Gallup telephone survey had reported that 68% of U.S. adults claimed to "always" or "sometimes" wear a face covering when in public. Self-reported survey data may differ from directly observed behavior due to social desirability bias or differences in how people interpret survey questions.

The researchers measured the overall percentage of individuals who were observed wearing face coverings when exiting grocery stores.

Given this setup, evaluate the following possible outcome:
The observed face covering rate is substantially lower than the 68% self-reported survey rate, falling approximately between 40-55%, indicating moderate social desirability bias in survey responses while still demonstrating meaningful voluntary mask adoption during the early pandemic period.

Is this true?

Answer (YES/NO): YES